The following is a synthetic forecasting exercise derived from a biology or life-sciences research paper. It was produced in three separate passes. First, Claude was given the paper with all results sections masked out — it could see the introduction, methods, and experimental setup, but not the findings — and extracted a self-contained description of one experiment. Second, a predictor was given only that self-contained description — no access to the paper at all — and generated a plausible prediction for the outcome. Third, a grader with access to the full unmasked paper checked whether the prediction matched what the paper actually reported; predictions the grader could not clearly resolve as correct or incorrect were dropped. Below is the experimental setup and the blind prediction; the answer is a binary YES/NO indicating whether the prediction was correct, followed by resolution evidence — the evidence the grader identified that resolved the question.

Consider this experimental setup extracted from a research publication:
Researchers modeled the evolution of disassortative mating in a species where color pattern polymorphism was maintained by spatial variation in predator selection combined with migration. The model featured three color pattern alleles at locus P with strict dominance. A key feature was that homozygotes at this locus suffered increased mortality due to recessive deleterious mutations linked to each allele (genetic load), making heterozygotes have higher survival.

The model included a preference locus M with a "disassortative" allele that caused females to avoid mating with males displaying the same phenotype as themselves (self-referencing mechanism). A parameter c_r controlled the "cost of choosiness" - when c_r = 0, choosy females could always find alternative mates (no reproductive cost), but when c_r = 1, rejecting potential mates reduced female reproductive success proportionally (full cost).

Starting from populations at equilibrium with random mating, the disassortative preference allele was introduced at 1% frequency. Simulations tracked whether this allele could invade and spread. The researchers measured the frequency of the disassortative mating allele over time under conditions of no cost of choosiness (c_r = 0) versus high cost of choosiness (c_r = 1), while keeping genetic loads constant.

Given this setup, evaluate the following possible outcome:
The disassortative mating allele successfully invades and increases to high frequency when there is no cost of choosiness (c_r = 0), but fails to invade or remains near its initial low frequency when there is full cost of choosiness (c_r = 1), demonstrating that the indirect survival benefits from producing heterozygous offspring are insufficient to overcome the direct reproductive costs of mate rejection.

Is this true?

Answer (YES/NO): YES